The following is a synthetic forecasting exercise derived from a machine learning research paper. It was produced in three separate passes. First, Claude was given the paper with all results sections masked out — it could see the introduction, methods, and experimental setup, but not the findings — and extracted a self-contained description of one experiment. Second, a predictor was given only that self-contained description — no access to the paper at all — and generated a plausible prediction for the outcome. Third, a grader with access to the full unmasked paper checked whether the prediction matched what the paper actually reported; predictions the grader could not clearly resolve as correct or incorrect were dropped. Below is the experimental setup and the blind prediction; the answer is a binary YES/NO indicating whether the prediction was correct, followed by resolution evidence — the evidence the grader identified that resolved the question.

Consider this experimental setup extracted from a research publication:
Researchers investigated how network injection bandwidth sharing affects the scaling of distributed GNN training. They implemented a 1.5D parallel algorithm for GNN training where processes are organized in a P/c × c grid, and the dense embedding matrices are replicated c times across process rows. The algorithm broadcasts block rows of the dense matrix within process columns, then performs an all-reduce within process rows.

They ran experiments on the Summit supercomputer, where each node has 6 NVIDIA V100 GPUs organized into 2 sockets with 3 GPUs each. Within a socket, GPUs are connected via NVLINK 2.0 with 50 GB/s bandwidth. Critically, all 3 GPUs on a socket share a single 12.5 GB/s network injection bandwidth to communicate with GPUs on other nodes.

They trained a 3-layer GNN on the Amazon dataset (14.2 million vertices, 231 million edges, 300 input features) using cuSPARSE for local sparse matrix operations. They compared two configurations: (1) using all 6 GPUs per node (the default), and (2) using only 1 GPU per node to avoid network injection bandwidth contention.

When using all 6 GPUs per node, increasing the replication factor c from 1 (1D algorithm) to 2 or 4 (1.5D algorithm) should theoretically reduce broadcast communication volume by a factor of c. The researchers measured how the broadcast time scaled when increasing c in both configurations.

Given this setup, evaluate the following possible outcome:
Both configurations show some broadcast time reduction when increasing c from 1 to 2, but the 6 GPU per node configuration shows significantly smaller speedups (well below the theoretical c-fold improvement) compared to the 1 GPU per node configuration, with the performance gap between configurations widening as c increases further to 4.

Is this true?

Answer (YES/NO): NO